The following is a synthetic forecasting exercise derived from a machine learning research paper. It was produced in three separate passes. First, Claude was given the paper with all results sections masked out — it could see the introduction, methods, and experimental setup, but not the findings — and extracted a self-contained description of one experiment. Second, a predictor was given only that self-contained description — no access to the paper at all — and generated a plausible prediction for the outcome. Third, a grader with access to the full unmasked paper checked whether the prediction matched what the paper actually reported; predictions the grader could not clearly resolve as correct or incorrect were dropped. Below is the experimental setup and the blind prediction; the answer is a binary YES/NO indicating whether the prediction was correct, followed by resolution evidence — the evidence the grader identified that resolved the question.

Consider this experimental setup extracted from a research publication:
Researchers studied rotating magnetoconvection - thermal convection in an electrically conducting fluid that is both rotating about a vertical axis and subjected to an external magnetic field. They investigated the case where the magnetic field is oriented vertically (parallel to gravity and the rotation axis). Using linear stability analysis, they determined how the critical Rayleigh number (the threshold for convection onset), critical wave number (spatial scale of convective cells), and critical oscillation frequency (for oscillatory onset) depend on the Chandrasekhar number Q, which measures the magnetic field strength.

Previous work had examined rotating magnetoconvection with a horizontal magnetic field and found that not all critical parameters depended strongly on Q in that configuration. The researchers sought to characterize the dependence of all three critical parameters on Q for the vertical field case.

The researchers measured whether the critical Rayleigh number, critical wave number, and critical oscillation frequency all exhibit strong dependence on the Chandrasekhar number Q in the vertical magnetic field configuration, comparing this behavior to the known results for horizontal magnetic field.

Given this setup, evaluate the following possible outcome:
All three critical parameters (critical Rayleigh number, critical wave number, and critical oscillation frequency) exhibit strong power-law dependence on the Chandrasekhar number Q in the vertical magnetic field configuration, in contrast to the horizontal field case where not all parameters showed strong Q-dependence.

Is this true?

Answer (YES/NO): NO